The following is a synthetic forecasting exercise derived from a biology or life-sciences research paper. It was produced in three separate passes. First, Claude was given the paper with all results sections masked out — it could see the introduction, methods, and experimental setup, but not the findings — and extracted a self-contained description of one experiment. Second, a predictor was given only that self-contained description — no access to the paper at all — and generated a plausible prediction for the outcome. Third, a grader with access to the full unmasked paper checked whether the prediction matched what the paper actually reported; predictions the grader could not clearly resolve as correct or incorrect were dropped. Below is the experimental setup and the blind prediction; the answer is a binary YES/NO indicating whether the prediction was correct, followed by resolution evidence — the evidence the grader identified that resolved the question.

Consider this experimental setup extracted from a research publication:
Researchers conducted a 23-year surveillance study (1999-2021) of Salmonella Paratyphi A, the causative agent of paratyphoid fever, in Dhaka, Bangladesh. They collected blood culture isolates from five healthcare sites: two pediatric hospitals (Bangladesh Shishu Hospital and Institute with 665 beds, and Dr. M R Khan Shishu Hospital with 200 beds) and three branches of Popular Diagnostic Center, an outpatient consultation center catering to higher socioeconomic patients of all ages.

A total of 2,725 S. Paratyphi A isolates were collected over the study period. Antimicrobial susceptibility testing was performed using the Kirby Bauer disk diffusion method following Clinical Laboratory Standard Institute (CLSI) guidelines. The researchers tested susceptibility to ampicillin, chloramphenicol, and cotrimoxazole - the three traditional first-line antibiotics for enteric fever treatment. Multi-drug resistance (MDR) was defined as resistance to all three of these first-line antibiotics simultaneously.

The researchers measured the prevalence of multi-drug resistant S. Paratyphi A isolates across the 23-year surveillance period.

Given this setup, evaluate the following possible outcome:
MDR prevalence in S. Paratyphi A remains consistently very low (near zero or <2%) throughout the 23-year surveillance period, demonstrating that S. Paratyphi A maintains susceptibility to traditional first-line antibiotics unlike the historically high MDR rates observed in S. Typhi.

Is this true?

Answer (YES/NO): YES